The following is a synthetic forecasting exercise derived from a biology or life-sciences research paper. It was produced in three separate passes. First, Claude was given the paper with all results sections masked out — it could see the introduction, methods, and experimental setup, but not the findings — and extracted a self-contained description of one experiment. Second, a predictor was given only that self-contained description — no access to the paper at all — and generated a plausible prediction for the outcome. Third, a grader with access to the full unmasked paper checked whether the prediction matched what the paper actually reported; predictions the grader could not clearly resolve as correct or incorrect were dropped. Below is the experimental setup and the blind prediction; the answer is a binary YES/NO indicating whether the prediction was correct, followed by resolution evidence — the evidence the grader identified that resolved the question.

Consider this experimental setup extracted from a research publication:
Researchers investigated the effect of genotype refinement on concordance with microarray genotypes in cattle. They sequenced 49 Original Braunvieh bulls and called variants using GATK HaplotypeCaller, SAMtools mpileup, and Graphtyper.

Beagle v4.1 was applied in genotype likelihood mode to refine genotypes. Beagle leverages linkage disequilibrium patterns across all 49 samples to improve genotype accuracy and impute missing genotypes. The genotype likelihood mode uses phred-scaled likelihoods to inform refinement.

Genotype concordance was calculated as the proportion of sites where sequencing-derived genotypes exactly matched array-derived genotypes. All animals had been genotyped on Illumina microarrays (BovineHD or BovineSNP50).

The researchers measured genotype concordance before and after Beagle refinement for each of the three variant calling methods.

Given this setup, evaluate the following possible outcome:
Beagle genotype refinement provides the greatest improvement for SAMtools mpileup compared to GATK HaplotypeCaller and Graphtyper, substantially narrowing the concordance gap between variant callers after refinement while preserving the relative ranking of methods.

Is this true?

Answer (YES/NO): NO